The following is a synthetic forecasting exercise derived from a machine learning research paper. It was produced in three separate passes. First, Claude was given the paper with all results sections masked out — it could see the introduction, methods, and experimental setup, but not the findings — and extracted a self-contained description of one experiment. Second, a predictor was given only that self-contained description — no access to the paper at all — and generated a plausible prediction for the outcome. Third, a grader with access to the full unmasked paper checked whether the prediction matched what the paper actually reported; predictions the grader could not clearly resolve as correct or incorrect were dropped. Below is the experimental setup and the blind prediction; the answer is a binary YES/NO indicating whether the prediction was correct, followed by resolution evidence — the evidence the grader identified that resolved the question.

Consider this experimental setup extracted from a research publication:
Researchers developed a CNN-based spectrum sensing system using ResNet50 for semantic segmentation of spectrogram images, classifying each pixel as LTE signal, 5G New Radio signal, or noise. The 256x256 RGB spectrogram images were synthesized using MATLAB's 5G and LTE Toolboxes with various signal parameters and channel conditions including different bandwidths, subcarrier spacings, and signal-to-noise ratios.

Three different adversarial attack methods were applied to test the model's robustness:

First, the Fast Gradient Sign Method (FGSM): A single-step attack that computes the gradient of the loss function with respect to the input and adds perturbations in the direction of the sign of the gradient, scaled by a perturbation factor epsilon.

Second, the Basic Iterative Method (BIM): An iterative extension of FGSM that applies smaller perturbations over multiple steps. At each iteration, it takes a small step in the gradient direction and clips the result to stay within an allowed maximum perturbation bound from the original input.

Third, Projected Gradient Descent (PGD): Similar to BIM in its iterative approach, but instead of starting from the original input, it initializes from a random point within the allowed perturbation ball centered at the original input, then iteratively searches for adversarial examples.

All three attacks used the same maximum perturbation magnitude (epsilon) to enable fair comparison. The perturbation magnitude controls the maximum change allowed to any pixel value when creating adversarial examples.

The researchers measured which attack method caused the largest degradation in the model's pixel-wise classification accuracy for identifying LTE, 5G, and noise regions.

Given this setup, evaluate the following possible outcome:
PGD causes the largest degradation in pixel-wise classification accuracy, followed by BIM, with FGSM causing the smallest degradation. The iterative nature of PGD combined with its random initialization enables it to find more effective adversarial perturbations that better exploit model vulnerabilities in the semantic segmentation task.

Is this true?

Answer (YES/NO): NO